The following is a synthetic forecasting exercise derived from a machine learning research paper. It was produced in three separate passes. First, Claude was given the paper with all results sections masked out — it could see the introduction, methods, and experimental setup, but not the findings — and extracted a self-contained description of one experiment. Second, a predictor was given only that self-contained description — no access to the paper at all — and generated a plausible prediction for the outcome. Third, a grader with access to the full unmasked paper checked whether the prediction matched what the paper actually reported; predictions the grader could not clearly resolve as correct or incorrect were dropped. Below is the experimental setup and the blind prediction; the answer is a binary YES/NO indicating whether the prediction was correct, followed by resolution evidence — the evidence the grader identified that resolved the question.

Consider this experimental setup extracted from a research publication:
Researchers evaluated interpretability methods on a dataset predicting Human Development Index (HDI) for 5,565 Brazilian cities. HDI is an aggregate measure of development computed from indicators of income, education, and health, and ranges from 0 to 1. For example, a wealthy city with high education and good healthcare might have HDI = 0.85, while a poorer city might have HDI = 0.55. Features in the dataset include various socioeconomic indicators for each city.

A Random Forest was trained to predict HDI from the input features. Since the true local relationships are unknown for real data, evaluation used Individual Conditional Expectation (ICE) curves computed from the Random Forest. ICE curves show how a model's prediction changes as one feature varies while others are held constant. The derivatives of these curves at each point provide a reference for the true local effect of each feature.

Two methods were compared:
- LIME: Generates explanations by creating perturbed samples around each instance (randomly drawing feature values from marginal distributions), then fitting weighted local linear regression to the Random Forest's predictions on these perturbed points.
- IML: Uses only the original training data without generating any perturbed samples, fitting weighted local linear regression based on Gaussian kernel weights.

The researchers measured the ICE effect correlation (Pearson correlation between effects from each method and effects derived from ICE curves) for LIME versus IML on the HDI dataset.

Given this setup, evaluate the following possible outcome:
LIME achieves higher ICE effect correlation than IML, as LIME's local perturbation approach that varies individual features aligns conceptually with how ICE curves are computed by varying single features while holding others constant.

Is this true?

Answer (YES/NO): NO